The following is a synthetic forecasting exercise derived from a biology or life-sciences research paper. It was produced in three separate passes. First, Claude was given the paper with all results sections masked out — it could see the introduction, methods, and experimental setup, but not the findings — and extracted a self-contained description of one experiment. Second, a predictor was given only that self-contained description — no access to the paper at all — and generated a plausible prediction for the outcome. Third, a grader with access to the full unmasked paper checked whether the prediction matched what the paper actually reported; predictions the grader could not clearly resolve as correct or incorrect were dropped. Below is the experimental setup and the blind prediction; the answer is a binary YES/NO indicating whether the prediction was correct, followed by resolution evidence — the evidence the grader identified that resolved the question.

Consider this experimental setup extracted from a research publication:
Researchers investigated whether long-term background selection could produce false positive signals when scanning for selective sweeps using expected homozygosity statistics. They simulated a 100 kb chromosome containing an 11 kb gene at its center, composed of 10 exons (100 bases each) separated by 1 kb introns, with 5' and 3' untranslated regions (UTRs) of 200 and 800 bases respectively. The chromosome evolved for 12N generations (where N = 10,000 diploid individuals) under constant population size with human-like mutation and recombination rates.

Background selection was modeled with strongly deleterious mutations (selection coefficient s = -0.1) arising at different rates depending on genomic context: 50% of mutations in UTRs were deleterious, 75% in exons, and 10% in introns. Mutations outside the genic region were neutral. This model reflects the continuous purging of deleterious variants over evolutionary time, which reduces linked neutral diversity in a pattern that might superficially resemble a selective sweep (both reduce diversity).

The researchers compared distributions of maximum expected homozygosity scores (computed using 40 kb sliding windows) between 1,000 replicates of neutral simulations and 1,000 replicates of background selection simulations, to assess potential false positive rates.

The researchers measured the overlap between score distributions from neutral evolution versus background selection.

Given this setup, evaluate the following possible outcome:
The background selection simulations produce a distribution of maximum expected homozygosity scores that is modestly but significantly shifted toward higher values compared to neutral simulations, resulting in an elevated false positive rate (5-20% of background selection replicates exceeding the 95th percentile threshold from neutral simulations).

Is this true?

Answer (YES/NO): NO